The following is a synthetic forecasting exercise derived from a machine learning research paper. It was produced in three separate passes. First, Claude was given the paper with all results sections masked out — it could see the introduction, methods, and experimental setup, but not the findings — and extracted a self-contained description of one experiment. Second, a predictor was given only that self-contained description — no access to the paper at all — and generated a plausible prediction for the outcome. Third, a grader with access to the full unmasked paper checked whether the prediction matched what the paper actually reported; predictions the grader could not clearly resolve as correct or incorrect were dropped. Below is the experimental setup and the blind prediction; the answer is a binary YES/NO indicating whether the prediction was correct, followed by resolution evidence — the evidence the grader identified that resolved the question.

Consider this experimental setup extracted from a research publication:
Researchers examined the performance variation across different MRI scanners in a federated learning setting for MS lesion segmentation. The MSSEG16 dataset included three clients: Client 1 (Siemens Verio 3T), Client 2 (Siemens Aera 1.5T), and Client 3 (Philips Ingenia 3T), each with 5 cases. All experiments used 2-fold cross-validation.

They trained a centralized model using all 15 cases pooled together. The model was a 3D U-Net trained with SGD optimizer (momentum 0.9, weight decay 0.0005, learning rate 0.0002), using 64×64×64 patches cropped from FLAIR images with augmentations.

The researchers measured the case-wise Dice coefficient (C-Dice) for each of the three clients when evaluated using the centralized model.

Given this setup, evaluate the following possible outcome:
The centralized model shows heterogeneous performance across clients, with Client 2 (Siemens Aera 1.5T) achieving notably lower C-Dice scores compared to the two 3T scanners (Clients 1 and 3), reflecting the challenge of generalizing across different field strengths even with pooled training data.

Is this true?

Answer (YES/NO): YES